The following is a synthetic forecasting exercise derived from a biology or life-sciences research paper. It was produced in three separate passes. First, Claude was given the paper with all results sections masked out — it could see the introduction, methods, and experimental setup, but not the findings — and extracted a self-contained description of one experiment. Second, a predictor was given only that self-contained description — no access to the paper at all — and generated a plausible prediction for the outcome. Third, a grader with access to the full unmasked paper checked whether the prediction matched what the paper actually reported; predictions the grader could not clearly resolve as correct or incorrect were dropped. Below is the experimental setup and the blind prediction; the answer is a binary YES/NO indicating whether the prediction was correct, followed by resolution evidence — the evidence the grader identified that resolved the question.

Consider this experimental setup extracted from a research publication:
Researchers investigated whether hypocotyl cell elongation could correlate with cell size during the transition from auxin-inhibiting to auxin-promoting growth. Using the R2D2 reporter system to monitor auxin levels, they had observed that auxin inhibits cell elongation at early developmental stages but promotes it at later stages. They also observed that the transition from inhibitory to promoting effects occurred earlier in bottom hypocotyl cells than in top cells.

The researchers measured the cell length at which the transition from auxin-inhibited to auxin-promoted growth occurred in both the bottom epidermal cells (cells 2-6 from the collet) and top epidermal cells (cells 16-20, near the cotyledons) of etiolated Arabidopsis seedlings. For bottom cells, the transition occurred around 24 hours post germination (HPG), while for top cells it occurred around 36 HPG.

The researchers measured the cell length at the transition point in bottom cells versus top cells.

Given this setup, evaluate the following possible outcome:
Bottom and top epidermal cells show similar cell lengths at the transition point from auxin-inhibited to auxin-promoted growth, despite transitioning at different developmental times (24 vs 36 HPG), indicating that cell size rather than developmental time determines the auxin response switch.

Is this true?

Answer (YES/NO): YES